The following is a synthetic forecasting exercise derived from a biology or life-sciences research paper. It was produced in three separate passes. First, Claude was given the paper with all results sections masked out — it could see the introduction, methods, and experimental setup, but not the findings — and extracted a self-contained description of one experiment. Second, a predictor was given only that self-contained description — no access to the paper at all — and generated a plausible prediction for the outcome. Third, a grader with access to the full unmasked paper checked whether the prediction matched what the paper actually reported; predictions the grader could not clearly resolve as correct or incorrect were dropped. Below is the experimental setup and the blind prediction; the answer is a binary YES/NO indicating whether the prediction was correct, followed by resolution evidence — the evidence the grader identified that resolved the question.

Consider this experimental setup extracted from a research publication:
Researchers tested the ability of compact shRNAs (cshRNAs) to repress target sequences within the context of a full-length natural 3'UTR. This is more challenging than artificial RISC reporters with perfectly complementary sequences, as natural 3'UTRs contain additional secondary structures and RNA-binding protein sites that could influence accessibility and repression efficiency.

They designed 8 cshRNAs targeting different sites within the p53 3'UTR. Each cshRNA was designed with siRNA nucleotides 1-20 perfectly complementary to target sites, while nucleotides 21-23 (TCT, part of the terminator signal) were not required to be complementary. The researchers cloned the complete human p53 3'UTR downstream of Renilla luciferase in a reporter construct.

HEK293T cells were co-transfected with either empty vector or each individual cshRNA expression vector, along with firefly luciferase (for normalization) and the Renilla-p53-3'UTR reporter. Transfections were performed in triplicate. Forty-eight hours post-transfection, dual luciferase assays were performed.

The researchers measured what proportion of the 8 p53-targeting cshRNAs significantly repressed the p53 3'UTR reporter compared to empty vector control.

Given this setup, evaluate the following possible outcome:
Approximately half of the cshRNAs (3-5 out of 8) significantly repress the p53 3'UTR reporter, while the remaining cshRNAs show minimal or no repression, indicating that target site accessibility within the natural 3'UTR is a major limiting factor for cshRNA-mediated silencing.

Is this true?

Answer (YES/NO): YES